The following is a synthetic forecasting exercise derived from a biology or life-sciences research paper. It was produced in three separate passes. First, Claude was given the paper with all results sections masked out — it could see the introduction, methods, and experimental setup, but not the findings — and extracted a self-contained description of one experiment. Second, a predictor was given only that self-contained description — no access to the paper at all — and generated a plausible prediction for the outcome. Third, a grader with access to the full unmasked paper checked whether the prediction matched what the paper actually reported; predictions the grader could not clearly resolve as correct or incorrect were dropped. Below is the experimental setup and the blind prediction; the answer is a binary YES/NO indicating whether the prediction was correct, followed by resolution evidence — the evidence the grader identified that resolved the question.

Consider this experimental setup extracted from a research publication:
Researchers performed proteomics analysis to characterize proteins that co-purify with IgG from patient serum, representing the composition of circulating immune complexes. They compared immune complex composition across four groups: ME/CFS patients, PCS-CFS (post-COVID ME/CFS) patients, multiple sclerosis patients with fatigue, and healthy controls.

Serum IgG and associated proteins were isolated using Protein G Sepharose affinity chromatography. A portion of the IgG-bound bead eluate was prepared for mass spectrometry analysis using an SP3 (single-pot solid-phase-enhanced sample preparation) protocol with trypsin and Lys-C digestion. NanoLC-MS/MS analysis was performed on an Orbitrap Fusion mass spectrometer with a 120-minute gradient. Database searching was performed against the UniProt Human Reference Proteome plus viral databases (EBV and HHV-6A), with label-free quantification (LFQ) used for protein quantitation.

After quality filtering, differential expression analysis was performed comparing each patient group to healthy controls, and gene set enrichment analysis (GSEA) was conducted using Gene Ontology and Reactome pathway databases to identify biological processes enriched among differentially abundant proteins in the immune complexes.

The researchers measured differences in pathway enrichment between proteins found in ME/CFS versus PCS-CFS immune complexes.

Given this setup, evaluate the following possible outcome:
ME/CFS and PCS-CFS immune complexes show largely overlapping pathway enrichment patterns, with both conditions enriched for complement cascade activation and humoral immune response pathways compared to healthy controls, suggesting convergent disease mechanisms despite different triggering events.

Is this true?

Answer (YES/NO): NO